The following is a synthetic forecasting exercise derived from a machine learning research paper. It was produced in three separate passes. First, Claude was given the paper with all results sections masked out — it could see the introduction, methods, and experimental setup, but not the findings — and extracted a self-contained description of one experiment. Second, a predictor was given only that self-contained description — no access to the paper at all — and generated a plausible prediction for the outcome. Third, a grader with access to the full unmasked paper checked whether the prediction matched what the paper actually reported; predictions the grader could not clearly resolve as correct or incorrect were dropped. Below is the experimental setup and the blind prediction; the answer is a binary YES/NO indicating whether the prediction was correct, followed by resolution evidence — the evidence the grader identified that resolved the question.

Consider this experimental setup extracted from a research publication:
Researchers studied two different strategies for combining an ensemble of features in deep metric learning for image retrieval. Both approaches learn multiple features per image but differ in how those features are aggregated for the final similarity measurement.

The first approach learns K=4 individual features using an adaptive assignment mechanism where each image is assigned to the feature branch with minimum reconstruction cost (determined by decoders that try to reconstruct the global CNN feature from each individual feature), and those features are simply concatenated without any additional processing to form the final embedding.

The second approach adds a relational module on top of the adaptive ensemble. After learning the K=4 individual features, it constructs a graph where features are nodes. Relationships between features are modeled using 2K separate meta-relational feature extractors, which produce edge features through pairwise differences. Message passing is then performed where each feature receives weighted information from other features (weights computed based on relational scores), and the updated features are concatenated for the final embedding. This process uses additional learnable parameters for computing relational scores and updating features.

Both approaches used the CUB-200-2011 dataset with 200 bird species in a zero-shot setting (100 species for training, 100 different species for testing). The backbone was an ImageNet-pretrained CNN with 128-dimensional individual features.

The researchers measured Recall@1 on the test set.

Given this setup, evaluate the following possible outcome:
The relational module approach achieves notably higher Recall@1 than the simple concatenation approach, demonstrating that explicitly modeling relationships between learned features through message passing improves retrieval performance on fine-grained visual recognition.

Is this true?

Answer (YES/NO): YES